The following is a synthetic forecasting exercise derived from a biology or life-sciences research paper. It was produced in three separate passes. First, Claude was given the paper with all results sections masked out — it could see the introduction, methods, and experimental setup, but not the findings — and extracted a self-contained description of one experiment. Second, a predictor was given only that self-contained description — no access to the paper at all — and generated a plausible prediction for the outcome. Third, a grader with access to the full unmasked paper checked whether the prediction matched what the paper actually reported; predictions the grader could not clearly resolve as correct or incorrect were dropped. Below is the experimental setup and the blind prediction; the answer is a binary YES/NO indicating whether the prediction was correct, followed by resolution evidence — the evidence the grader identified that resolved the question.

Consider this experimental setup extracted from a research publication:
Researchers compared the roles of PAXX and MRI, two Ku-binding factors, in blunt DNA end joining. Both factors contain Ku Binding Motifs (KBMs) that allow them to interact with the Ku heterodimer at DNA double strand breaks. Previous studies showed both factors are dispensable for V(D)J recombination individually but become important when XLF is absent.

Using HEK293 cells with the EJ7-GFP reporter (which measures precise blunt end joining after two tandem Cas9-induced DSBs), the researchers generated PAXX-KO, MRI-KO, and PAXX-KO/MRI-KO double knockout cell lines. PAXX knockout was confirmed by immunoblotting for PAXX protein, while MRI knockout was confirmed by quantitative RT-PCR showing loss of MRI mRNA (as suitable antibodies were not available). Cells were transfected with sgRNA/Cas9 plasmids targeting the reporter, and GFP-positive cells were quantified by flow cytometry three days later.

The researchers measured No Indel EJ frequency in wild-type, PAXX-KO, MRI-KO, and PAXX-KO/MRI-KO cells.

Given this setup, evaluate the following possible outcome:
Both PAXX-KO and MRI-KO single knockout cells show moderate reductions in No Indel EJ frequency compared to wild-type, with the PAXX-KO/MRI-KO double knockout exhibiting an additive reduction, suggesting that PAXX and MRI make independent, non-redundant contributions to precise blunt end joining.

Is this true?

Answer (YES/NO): NO